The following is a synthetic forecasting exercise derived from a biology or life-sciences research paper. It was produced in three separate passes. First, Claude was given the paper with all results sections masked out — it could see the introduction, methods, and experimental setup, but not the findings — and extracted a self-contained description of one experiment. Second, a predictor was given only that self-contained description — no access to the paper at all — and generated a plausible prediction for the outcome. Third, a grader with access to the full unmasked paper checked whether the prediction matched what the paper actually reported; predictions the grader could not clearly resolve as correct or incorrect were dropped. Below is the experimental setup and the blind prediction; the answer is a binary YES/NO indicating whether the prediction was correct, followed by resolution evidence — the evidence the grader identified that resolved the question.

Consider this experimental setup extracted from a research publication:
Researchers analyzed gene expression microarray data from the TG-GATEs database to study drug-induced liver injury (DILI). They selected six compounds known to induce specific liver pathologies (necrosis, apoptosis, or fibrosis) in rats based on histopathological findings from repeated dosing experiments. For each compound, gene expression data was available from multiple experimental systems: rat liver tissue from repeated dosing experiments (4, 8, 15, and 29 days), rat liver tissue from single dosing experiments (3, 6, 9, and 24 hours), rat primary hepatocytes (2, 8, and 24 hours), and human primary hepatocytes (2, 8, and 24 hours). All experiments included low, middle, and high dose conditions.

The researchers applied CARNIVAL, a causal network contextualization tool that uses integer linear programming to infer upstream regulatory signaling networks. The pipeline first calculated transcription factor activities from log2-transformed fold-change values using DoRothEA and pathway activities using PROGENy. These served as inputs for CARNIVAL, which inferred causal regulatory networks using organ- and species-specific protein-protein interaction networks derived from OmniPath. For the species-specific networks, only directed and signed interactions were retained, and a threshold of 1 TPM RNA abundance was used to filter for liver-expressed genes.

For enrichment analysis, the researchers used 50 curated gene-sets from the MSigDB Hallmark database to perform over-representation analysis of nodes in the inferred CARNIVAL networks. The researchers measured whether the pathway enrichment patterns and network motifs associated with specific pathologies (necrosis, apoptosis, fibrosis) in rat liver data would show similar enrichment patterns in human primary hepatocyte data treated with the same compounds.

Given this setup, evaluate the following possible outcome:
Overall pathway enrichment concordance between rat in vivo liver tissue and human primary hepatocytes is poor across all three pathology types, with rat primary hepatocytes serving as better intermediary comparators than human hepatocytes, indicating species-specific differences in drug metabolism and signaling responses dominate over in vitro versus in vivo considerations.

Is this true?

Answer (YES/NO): NO